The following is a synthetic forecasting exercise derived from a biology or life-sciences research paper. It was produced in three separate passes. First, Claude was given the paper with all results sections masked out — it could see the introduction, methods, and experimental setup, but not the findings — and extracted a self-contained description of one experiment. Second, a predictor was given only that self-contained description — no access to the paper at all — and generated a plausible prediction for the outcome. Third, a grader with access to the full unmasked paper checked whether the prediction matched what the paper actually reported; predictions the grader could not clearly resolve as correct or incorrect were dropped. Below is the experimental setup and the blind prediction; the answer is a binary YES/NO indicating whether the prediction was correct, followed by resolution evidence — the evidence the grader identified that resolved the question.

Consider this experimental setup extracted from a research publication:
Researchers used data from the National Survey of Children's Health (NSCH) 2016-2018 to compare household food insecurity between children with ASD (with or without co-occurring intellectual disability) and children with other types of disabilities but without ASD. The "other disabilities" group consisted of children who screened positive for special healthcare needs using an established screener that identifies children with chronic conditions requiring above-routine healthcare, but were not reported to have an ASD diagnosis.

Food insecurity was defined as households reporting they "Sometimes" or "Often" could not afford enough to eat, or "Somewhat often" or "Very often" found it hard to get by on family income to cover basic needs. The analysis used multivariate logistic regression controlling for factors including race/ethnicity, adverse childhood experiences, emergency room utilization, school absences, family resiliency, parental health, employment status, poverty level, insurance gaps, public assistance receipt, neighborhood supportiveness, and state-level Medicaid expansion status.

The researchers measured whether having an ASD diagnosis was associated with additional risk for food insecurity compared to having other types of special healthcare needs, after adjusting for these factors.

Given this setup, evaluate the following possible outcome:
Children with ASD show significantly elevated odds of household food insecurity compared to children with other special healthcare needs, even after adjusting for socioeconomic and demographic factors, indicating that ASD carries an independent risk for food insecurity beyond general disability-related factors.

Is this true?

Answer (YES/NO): NO